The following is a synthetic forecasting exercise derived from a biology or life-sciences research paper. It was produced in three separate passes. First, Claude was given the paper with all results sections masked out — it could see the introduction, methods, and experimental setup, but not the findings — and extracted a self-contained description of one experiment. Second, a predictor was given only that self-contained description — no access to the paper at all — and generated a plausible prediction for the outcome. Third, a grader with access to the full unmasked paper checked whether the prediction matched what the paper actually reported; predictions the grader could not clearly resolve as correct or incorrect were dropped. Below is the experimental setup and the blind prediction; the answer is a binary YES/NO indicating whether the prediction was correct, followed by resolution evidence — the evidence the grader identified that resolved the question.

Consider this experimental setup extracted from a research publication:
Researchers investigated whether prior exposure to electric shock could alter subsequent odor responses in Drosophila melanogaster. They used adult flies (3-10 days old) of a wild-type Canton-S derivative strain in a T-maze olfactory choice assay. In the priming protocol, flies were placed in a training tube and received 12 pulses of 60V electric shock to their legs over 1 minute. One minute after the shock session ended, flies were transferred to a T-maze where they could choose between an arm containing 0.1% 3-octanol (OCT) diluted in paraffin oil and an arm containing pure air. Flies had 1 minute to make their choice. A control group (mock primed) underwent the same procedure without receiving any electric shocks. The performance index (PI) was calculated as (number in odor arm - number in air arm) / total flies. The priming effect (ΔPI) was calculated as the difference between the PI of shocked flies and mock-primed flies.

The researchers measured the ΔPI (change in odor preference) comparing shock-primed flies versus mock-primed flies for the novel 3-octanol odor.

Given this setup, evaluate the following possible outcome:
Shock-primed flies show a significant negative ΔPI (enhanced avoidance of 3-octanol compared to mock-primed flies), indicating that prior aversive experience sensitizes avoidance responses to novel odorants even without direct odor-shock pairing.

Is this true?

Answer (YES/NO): NO